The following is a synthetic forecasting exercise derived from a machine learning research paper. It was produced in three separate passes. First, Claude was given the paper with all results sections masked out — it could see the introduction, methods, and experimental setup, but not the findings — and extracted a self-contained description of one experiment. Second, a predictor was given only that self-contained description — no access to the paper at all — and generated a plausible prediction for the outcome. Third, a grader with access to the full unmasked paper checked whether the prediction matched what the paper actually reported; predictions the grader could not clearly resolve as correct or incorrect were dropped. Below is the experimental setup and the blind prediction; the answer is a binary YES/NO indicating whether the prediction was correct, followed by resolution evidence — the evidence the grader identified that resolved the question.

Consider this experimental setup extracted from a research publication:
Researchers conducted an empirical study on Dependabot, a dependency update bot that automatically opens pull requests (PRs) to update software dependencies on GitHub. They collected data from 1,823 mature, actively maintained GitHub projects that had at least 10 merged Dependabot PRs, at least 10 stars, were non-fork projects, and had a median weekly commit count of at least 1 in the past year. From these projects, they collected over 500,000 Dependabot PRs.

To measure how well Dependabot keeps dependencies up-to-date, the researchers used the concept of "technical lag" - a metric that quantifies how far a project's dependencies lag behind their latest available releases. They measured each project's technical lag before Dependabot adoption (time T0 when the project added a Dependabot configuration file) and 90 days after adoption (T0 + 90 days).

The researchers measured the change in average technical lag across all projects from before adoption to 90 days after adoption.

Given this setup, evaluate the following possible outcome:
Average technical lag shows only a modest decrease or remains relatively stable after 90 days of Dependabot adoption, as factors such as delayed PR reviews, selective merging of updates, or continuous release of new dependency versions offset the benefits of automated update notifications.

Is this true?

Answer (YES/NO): NO